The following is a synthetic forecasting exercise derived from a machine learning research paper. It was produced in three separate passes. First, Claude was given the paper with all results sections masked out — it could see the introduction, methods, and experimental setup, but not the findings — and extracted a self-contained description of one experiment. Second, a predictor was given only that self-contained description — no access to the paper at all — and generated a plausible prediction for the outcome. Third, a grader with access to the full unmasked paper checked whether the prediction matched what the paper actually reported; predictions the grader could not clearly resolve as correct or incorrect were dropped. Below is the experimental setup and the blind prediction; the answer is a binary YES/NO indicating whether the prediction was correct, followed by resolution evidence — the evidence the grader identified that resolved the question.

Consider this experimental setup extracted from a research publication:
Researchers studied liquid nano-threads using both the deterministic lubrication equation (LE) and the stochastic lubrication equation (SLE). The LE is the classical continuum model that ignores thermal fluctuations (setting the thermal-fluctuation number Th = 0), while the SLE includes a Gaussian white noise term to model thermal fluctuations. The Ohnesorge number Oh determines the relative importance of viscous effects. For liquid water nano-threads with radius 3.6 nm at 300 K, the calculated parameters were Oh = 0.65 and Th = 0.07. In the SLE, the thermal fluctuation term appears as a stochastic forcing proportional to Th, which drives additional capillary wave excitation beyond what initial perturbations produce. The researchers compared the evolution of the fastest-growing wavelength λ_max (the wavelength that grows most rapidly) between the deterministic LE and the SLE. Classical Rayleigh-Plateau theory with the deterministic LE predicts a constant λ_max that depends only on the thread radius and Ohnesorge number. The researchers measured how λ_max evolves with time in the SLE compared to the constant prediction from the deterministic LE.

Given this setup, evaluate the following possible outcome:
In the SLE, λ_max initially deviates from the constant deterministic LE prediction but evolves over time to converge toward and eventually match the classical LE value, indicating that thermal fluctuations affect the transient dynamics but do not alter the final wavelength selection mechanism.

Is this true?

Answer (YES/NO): NO